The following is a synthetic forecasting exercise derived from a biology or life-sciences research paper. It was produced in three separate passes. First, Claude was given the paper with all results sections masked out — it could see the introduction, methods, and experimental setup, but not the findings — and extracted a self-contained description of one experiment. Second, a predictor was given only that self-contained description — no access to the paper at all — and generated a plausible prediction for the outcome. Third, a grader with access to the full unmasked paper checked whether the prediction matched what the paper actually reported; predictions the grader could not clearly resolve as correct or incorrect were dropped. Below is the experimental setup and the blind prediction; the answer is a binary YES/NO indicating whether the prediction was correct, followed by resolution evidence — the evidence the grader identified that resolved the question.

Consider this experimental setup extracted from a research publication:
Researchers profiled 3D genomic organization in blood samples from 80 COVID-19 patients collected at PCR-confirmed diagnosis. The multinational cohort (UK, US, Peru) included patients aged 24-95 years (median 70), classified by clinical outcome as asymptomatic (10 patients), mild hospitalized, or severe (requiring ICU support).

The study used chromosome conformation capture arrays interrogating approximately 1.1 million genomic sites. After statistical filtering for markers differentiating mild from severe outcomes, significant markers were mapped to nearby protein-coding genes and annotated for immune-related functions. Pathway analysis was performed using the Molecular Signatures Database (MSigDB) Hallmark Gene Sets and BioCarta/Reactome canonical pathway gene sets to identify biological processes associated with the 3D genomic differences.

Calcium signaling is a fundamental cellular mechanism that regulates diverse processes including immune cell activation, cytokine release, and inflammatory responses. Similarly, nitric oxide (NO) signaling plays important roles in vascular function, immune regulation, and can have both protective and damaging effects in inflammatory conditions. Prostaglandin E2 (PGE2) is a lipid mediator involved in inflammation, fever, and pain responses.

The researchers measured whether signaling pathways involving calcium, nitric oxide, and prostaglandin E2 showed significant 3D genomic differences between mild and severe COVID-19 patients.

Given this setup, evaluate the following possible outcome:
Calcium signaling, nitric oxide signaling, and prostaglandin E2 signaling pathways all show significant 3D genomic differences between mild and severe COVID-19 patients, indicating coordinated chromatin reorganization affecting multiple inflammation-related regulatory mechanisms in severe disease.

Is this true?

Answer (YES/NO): YES